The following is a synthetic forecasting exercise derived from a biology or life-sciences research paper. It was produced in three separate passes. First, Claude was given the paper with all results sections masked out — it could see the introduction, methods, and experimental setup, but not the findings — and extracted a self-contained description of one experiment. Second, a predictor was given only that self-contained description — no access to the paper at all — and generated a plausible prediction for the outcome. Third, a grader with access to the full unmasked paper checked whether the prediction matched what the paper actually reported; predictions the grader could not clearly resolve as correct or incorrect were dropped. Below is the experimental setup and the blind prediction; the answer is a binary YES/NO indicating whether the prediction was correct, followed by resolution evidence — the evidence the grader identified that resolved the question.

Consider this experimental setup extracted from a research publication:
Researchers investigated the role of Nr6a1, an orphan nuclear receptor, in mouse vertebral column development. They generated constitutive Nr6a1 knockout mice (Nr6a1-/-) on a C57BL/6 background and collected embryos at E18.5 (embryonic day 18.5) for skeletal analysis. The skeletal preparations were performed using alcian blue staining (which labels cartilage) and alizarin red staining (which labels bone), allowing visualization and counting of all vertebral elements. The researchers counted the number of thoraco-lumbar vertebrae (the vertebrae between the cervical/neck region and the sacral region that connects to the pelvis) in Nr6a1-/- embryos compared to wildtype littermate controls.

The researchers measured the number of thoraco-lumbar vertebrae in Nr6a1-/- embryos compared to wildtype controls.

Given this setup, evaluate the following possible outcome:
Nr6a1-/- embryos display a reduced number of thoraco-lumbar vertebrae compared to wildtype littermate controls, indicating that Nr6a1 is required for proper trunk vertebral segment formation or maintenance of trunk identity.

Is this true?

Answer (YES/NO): YES